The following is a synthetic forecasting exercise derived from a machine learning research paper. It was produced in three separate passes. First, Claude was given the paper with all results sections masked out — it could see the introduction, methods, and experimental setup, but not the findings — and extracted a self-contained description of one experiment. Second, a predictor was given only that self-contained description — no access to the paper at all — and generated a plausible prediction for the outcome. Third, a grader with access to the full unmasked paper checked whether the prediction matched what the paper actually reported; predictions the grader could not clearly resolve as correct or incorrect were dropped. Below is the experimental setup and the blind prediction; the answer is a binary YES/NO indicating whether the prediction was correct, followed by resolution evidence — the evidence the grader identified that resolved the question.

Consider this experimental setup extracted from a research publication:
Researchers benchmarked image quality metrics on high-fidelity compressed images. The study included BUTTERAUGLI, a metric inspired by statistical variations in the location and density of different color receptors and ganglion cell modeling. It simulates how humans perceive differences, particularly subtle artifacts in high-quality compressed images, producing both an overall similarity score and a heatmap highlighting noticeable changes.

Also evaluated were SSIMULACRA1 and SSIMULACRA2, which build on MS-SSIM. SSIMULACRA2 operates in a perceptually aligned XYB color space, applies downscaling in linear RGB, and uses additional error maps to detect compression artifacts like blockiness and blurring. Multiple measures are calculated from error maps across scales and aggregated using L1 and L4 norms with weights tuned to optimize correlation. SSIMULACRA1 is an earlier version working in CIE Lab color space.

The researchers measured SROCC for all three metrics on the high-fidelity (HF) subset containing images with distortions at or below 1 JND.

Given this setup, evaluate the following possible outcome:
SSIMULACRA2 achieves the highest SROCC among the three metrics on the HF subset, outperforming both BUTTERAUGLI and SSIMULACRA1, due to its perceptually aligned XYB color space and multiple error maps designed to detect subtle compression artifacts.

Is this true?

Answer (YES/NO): NO